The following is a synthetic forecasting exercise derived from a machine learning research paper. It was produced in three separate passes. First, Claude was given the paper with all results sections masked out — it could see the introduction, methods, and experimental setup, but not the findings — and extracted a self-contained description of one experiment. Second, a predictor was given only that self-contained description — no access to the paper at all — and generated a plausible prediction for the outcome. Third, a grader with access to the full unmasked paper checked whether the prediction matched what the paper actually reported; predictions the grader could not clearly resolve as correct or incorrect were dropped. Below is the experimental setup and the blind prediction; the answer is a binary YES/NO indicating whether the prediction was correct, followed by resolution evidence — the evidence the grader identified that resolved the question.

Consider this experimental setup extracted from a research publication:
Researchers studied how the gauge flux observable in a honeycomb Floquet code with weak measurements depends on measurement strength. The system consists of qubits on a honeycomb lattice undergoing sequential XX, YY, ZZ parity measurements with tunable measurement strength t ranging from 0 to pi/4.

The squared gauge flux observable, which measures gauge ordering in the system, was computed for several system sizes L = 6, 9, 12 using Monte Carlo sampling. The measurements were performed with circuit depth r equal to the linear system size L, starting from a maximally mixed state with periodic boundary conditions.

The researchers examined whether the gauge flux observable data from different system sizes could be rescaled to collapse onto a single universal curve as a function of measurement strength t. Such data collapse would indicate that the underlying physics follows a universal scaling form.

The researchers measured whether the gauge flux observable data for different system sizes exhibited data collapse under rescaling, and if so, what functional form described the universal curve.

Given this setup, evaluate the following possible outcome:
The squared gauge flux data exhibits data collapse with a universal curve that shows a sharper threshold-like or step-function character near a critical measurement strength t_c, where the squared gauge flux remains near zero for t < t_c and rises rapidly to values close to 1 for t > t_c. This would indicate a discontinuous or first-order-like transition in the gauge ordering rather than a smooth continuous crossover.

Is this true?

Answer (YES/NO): NO